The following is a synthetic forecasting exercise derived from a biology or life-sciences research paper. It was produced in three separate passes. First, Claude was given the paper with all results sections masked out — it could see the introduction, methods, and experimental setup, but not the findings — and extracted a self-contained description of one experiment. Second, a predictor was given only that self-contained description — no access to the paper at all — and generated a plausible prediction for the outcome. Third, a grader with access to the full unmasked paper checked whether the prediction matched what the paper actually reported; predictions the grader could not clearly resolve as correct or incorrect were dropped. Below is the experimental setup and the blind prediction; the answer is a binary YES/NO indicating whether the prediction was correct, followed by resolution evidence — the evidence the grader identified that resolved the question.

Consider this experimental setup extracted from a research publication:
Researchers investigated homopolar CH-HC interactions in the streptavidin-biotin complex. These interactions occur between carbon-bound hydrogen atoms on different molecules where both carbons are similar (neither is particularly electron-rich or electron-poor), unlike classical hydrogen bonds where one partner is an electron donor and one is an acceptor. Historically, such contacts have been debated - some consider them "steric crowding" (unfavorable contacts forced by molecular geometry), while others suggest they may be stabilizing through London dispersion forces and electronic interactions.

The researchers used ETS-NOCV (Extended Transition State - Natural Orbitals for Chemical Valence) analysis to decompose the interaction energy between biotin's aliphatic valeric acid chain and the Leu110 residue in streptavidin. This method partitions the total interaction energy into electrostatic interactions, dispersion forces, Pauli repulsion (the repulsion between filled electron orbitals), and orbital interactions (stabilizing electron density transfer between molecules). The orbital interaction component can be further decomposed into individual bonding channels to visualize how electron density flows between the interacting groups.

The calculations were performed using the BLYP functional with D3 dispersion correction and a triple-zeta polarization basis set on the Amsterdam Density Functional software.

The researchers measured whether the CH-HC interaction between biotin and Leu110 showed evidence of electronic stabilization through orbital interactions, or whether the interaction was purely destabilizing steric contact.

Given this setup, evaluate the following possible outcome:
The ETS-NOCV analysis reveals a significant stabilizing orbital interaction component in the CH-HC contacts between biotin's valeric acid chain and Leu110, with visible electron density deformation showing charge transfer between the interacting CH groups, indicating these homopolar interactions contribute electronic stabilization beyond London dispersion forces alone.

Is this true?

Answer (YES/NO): NO